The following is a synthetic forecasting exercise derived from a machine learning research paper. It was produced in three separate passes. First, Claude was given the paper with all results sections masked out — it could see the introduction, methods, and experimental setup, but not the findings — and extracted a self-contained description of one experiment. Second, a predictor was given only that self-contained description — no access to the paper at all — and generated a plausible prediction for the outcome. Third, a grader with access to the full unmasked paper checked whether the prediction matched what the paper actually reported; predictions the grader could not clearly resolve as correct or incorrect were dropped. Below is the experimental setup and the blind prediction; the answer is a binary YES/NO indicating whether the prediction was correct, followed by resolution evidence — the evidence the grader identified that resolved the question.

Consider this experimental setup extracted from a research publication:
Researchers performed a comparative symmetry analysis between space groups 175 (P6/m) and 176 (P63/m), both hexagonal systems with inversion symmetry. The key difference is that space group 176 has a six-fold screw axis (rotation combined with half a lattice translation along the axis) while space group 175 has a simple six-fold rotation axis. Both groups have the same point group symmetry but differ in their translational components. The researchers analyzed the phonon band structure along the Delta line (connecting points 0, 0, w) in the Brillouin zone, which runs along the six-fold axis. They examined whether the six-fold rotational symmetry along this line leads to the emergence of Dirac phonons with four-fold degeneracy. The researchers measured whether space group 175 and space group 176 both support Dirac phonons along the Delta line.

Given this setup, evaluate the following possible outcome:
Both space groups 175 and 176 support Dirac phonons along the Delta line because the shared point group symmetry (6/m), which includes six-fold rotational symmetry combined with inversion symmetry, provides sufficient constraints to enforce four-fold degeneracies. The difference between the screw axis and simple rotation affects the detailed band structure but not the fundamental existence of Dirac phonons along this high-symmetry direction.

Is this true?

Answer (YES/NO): YES